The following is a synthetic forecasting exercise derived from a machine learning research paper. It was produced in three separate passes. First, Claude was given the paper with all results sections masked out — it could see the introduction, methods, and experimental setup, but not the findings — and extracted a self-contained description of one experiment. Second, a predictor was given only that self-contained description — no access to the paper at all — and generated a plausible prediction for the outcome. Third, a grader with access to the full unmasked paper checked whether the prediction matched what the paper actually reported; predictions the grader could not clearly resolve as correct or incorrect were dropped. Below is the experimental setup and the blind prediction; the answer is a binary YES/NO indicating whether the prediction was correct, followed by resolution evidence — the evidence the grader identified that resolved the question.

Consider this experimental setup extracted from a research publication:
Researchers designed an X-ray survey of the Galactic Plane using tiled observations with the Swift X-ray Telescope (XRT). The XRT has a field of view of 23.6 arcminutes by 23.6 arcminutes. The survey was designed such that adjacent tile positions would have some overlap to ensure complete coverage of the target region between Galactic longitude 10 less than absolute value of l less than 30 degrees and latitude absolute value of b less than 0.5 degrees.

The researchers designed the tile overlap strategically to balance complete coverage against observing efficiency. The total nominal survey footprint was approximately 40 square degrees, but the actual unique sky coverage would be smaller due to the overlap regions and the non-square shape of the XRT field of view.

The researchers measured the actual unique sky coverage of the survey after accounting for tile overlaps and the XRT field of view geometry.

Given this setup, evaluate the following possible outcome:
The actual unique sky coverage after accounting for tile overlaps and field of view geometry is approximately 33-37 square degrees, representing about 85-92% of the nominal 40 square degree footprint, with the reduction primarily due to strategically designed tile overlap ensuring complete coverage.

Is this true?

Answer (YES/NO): YES